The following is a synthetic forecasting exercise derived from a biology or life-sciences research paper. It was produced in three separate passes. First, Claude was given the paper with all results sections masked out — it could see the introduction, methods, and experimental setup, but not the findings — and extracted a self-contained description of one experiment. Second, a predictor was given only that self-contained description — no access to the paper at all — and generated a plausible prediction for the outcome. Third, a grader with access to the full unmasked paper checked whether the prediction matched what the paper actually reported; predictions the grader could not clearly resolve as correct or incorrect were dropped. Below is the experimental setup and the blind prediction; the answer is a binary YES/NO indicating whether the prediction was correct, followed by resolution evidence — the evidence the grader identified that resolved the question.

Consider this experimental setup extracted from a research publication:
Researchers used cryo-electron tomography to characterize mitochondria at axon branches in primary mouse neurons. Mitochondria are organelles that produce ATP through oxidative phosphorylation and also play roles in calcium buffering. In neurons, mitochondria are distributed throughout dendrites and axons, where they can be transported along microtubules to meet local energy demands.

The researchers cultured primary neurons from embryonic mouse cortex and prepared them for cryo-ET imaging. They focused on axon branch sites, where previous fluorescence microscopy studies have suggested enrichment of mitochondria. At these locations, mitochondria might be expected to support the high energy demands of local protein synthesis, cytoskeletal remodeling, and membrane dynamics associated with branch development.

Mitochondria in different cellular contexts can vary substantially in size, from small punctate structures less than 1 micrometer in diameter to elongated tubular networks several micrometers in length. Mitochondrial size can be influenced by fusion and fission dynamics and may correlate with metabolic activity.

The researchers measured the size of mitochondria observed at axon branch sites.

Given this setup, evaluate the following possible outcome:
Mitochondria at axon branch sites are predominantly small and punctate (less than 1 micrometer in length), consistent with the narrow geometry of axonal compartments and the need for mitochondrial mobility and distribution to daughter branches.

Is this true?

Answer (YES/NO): YES